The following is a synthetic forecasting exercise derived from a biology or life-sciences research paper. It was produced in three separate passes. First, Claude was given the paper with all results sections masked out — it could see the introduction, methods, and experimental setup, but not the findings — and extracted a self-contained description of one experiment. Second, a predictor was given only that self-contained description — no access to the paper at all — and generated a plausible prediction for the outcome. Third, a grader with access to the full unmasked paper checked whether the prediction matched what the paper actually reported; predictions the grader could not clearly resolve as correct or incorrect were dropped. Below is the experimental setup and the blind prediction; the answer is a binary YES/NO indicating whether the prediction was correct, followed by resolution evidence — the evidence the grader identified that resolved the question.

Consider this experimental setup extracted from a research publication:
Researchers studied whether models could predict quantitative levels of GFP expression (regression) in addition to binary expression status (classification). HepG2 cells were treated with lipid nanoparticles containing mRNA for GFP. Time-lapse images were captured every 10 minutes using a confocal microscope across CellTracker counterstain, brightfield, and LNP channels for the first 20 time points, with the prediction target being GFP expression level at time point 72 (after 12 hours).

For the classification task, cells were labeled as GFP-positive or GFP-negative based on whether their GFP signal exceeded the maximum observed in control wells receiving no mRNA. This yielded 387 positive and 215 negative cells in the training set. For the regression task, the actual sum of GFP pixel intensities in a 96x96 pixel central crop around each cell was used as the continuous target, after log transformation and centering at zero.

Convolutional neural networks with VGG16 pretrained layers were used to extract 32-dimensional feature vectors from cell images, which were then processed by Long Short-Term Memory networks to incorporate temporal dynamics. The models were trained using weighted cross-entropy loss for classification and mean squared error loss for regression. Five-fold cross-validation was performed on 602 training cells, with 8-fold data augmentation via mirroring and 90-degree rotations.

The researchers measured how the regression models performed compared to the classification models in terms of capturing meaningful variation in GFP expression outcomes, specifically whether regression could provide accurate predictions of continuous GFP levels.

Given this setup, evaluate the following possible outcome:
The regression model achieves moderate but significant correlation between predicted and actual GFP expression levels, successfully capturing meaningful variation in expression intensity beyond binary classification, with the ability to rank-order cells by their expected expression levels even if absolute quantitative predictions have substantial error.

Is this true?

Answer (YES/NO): YES